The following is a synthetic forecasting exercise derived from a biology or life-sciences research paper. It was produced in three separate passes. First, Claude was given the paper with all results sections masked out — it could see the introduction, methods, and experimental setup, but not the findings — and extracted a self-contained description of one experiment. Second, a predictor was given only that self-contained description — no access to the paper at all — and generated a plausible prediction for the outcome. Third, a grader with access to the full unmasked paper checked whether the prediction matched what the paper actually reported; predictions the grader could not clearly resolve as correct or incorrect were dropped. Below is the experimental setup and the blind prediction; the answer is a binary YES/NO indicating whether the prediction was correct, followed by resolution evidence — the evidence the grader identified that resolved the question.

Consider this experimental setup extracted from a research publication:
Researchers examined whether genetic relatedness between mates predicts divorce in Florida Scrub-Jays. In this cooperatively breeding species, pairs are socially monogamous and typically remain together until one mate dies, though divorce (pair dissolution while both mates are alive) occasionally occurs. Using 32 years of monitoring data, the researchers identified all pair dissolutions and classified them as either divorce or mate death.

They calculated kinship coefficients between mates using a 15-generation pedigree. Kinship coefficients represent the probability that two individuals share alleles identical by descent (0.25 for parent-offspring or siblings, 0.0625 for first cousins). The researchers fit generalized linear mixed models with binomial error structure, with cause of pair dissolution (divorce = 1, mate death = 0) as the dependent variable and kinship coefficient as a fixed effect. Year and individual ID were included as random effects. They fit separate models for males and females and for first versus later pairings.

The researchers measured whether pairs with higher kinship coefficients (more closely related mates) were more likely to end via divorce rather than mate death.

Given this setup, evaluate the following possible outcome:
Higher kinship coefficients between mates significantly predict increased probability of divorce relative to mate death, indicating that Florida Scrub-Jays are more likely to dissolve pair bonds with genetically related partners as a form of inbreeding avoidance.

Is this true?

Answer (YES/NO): NO